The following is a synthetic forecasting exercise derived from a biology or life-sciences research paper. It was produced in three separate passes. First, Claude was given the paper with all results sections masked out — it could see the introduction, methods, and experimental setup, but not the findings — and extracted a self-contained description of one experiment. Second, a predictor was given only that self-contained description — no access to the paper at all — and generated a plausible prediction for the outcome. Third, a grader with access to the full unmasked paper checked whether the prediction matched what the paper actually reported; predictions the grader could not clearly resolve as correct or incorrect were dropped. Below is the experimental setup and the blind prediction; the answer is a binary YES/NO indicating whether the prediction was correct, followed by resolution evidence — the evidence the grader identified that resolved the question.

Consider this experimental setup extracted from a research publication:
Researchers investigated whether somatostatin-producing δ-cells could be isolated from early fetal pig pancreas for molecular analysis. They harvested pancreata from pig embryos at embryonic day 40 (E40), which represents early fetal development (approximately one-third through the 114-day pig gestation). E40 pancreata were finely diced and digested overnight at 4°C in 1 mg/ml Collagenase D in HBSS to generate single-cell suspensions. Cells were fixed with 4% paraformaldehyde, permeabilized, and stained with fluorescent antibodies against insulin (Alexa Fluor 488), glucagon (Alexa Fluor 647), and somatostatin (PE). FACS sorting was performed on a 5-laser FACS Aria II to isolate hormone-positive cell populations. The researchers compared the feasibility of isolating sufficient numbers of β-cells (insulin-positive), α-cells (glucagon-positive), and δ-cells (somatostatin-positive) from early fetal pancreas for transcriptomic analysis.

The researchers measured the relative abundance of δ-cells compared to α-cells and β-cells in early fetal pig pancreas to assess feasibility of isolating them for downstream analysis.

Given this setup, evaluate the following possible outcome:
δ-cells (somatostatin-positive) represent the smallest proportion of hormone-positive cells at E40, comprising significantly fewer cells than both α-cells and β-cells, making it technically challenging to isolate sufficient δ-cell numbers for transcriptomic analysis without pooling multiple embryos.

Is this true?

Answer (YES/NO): YES